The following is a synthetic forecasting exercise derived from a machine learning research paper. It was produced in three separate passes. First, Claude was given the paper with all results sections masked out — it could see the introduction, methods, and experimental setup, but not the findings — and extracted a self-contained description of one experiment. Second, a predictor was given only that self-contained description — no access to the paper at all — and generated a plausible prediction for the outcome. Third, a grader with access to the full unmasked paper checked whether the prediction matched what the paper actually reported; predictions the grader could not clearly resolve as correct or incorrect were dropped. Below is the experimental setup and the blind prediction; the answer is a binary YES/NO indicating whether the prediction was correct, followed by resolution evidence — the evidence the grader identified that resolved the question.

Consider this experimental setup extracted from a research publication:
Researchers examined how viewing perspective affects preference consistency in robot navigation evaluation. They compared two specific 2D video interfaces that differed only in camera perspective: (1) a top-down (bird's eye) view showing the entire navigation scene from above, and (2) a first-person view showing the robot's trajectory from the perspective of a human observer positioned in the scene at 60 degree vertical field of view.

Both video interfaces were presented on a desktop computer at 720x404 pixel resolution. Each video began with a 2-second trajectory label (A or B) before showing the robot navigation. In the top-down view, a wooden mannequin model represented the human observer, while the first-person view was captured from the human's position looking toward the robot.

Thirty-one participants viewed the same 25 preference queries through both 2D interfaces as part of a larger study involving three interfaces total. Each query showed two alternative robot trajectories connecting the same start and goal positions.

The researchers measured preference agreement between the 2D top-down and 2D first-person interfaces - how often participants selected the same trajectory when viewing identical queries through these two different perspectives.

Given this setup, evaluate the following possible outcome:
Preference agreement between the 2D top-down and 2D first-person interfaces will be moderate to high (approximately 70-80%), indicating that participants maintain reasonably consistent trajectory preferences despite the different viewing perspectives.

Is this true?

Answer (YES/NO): NO